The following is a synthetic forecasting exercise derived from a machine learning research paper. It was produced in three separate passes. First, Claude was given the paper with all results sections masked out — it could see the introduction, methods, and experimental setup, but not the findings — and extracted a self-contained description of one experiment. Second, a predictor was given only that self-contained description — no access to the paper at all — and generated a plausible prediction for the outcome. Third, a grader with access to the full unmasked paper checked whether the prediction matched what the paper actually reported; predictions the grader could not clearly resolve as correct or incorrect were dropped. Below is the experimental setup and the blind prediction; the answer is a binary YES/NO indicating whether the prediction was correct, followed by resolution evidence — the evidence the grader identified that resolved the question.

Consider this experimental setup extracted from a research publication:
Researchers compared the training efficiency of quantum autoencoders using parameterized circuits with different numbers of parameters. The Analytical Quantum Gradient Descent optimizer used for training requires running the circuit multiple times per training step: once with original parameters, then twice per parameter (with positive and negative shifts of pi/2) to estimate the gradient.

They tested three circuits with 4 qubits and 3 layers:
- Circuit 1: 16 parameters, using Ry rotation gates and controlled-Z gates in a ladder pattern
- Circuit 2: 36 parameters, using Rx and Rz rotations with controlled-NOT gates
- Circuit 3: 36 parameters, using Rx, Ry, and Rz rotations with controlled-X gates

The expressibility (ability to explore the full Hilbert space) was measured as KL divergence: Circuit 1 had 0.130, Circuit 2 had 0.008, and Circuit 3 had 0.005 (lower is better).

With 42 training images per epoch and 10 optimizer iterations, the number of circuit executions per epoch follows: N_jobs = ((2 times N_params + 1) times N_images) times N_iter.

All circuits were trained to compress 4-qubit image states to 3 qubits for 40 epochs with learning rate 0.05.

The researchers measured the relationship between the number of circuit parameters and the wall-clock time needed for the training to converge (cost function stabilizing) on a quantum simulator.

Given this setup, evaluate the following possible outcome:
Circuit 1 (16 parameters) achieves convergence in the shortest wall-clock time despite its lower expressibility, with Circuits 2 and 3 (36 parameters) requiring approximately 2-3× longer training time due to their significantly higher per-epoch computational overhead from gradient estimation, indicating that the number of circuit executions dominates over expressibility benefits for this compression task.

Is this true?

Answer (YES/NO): YES